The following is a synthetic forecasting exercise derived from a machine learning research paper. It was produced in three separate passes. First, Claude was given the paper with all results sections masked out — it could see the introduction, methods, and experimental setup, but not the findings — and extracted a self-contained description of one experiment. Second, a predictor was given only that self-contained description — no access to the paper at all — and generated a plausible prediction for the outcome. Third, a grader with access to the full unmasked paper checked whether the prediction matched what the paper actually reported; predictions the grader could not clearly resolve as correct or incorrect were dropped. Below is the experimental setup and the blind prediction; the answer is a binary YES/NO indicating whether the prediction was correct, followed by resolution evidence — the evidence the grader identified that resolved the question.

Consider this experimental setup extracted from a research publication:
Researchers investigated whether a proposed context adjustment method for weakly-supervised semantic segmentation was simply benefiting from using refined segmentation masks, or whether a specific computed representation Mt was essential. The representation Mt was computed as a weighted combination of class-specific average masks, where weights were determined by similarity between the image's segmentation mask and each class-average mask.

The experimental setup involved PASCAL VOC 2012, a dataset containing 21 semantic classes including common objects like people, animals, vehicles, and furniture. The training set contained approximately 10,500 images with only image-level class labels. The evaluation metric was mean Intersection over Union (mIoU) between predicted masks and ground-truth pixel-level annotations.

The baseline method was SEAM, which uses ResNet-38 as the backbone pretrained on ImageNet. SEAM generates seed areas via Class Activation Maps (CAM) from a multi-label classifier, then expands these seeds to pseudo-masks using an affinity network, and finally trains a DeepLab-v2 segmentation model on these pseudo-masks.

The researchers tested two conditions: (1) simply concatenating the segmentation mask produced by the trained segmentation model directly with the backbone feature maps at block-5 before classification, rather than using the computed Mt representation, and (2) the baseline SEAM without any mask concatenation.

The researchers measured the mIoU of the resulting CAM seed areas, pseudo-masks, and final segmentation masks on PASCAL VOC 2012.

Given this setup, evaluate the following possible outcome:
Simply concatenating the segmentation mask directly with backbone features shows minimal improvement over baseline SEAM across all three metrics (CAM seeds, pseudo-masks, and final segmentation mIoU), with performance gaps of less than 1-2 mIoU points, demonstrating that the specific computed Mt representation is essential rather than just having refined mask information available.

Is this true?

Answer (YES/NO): NO